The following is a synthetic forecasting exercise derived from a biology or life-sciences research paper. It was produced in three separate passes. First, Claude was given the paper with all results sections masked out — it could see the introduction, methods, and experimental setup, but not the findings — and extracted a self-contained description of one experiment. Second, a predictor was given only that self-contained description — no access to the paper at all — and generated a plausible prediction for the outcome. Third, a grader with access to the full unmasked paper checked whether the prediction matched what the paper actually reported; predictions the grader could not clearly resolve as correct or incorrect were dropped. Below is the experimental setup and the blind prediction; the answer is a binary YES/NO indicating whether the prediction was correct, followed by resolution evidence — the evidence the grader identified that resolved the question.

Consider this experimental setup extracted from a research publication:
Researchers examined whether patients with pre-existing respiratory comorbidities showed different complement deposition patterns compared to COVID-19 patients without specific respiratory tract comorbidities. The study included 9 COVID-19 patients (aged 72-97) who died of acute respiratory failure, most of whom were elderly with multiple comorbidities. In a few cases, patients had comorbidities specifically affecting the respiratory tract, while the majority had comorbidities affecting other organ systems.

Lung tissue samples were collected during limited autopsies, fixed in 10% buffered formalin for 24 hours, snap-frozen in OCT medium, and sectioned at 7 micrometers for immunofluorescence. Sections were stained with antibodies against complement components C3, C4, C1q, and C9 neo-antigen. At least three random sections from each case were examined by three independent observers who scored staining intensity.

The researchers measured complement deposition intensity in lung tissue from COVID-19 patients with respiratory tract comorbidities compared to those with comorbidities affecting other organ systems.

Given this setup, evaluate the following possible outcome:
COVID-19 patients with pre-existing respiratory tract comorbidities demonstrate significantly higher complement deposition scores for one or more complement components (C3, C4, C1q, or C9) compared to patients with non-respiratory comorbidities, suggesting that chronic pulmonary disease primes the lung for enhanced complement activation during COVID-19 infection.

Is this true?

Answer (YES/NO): NO